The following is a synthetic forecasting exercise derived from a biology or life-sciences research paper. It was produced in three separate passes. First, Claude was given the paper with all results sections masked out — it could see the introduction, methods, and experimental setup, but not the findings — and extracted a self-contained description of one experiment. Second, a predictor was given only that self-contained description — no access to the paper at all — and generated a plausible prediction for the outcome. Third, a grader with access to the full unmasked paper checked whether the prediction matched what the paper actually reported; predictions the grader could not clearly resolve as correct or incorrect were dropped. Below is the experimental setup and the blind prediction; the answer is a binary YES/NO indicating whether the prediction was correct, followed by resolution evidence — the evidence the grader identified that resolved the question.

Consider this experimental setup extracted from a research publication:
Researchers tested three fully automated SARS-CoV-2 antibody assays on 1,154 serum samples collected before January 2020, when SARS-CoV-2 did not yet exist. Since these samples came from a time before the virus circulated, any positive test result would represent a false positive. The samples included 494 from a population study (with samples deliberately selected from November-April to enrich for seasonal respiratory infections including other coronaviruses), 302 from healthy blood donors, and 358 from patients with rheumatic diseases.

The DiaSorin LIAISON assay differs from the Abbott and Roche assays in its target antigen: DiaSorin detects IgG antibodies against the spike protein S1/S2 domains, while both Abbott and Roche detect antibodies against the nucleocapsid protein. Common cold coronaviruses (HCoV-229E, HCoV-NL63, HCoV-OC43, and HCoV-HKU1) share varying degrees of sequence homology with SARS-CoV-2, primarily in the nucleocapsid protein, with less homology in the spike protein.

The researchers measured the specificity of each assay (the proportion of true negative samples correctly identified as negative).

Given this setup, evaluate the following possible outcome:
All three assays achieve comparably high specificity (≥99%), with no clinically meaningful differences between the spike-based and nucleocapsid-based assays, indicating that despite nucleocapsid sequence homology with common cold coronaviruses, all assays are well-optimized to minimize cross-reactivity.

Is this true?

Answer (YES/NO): NO